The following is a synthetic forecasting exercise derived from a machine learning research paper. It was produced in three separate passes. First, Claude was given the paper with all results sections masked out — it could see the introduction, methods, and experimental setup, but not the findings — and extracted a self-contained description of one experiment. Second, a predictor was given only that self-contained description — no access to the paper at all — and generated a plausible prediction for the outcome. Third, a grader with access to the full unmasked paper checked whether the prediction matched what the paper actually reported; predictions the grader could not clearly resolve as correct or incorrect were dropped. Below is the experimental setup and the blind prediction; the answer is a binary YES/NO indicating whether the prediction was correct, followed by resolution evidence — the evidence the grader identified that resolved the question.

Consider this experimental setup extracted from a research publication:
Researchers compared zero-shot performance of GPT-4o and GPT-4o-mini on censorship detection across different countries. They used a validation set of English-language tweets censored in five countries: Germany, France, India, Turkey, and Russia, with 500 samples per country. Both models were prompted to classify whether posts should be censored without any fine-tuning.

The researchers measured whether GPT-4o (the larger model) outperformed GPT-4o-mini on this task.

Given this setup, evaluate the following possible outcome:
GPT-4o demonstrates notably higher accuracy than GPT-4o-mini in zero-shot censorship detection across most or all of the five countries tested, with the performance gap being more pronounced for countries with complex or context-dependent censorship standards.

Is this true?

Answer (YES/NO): NO